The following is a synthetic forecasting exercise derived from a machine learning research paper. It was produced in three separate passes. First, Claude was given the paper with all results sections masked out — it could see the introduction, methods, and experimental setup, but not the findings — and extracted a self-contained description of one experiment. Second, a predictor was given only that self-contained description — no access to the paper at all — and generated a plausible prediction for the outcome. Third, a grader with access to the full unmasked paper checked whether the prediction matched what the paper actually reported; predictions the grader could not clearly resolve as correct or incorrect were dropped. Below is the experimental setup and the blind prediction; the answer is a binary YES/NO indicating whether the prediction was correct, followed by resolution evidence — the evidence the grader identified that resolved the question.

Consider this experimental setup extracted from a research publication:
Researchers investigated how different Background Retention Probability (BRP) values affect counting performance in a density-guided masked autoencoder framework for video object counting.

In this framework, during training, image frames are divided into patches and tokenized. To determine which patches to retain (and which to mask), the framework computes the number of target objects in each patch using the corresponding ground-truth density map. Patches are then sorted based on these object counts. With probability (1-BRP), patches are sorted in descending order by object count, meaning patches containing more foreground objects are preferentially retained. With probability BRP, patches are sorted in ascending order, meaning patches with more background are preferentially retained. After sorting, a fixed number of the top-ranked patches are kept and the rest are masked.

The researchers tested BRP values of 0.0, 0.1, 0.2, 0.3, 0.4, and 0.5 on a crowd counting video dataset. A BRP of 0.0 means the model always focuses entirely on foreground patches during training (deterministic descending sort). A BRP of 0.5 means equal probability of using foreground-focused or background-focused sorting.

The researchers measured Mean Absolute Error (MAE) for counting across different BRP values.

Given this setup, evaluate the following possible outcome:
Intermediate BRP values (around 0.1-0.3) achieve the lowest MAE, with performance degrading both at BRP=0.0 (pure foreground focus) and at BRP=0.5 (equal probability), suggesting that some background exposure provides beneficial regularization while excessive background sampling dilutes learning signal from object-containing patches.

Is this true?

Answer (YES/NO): YES